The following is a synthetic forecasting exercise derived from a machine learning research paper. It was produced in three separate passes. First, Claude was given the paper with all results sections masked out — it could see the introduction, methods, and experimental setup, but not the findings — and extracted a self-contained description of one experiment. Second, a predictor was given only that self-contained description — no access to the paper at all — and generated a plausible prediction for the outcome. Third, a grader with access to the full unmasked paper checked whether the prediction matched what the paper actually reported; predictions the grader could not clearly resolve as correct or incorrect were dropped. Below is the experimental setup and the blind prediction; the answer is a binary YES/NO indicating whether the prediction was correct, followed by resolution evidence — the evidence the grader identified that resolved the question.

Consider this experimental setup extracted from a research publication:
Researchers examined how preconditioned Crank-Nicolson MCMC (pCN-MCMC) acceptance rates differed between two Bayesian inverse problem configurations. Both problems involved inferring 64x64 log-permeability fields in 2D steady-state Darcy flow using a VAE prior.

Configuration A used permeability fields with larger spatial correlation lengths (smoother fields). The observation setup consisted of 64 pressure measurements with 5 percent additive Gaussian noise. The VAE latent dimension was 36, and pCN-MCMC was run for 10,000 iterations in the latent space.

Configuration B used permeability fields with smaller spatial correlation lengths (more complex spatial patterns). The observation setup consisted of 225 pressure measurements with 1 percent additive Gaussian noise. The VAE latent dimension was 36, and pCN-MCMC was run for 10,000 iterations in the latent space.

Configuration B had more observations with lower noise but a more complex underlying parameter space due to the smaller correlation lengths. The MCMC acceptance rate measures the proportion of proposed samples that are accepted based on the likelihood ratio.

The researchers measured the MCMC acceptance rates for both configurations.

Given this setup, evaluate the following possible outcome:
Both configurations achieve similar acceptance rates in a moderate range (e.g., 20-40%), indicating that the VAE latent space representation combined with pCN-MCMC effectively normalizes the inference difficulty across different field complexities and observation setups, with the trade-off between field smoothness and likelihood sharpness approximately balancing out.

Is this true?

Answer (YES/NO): YES